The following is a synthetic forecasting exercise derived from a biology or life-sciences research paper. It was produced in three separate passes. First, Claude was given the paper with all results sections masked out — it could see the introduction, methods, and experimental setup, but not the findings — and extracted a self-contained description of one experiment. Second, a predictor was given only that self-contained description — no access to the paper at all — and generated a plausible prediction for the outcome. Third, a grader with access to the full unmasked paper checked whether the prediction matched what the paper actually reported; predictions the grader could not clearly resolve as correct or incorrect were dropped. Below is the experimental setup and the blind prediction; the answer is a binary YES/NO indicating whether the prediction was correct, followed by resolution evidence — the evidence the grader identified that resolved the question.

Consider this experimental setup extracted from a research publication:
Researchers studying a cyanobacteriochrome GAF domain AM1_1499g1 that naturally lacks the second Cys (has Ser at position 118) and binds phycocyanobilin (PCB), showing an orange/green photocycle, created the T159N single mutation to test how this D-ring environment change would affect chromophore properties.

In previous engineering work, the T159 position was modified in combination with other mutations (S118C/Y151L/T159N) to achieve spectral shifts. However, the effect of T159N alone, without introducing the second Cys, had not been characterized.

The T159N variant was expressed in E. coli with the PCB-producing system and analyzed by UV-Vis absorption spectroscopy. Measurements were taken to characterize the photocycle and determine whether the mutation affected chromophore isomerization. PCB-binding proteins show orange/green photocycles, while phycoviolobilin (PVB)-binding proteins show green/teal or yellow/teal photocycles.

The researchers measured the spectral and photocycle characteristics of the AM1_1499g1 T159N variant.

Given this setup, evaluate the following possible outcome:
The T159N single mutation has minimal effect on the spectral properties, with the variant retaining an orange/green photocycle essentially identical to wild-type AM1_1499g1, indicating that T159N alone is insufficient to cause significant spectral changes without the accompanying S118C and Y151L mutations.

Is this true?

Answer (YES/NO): NO